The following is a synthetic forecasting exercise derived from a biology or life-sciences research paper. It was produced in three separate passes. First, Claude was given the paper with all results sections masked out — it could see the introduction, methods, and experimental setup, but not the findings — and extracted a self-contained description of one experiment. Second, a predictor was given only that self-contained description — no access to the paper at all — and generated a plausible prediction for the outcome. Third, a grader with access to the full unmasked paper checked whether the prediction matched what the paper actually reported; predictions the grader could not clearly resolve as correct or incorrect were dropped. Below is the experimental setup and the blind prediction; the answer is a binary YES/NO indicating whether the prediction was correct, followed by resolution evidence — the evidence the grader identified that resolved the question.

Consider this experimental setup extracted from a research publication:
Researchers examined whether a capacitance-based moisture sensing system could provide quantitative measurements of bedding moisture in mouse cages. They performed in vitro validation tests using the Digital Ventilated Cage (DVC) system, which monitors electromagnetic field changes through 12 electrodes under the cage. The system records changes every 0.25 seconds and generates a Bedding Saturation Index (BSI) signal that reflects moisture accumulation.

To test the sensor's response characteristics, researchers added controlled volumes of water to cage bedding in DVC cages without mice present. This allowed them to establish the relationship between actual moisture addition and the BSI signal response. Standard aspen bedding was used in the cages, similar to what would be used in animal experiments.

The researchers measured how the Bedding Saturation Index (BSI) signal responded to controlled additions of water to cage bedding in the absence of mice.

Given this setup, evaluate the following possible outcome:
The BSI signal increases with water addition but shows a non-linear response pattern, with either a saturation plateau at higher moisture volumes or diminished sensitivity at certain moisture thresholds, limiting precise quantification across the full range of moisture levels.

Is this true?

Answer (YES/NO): NO